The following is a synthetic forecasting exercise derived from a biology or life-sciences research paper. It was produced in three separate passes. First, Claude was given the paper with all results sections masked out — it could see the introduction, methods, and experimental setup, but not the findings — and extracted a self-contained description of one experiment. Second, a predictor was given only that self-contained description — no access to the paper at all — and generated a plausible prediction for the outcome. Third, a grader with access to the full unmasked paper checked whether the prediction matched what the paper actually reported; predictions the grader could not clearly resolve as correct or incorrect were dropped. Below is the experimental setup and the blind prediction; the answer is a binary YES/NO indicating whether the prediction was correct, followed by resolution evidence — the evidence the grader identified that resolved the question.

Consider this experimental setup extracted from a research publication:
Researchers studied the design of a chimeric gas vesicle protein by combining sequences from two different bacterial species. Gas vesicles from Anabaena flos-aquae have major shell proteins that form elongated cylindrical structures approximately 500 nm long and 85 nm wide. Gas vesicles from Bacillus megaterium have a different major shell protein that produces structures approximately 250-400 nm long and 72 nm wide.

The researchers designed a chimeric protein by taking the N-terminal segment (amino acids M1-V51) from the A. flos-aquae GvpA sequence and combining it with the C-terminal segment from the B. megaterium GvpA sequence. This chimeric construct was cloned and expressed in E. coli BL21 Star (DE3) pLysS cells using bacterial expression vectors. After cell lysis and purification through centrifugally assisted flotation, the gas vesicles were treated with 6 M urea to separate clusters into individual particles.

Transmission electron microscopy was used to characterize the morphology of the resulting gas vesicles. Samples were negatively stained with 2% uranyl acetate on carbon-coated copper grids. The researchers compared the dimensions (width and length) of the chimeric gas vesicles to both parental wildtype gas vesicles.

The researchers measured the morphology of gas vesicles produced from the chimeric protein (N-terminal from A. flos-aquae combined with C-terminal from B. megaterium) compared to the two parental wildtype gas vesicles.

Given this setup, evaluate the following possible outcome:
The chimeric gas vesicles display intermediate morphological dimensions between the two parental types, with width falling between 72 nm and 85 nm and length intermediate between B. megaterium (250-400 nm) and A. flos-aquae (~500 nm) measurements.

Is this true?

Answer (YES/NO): NO